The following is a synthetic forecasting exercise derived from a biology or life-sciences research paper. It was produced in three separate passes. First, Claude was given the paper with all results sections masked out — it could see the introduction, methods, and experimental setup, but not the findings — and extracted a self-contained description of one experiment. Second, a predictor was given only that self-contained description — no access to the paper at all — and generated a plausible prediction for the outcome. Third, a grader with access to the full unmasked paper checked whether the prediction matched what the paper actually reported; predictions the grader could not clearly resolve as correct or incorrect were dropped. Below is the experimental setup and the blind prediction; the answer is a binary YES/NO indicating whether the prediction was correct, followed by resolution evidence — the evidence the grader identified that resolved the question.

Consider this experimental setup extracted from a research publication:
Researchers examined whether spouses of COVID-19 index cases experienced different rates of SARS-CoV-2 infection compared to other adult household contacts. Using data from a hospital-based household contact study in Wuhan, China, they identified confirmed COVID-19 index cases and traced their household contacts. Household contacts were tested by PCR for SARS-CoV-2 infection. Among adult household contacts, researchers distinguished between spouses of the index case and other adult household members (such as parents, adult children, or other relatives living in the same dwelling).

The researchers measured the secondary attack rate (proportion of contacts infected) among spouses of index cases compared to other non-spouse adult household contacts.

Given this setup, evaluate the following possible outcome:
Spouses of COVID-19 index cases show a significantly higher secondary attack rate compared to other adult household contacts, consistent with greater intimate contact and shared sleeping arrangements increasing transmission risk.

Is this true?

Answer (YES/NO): YES